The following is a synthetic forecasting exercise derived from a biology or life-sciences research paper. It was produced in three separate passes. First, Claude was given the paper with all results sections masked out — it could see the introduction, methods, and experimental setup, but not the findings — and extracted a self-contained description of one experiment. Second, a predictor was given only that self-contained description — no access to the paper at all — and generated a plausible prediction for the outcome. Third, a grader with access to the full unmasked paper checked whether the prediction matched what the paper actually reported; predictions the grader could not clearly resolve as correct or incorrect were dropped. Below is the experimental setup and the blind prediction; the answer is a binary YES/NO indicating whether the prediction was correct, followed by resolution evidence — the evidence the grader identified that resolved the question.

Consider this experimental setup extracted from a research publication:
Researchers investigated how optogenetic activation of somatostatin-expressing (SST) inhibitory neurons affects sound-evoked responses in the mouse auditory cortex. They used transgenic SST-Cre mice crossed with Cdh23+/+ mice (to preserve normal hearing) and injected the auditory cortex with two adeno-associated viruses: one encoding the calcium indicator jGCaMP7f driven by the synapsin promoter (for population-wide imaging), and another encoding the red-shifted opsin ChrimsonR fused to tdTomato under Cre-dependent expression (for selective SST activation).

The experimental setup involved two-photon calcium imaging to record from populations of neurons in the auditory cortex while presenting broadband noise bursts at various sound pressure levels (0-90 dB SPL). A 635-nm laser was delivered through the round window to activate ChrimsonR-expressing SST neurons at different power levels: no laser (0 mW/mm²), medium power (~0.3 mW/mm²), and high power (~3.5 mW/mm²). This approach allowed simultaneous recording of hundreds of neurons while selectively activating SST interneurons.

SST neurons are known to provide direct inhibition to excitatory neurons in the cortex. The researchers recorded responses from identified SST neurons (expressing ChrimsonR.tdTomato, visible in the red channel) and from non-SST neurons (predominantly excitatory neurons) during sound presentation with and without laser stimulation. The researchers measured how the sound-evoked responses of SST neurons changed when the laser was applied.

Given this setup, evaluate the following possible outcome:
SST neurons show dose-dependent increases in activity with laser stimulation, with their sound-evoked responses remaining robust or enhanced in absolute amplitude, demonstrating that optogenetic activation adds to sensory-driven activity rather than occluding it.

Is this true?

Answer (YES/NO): YES